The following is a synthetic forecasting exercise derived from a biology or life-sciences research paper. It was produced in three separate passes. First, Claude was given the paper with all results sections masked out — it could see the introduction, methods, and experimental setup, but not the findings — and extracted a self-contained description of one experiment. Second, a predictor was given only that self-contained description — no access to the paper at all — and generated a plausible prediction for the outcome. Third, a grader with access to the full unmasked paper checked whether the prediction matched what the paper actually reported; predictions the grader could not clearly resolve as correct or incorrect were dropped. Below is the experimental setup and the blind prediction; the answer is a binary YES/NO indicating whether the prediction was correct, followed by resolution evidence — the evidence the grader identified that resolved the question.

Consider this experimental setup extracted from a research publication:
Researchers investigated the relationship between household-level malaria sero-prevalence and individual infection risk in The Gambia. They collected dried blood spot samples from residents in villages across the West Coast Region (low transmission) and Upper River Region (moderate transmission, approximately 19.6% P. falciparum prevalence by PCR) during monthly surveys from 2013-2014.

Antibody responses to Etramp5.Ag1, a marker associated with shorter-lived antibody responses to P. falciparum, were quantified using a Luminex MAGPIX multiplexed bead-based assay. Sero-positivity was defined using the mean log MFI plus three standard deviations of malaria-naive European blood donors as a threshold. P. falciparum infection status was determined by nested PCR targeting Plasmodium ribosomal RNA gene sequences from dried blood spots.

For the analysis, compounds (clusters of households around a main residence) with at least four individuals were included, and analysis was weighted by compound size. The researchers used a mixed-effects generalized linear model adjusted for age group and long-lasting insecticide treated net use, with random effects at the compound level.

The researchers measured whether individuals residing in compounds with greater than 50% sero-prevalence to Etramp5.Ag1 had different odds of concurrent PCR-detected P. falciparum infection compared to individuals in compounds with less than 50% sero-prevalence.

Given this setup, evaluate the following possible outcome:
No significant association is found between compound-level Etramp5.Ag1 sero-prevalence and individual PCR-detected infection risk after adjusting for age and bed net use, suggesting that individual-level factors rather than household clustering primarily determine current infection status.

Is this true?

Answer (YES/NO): NO